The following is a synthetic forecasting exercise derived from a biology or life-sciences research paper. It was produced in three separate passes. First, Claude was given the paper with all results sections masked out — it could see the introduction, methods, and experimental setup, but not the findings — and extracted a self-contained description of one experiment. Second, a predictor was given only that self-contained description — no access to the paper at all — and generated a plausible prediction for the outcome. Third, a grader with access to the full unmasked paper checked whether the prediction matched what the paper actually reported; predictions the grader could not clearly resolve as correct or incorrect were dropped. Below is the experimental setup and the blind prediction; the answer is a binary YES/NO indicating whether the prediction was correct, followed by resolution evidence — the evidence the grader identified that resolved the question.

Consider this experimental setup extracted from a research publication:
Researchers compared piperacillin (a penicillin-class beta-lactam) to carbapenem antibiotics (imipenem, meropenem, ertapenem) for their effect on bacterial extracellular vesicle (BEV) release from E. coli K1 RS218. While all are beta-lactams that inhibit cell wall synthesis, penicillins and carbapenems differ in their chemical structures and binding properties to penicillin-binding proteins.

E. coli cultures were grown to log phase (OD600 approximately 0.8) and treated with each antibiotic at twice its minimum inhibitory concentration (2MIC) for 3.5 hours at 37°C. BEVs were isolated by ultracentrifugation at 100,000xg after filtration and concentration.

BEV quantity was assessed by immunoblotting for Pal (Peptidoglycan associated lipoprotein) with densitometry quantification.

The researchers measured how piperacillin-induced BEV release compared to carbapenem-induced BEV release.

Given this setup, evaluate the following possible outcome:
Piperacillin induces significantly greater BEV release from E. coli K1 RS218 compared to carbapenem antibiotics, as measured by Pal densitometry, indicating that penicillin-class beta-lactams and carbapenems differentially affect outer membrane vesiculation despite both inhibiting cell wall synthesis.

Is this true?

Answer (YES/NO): NO